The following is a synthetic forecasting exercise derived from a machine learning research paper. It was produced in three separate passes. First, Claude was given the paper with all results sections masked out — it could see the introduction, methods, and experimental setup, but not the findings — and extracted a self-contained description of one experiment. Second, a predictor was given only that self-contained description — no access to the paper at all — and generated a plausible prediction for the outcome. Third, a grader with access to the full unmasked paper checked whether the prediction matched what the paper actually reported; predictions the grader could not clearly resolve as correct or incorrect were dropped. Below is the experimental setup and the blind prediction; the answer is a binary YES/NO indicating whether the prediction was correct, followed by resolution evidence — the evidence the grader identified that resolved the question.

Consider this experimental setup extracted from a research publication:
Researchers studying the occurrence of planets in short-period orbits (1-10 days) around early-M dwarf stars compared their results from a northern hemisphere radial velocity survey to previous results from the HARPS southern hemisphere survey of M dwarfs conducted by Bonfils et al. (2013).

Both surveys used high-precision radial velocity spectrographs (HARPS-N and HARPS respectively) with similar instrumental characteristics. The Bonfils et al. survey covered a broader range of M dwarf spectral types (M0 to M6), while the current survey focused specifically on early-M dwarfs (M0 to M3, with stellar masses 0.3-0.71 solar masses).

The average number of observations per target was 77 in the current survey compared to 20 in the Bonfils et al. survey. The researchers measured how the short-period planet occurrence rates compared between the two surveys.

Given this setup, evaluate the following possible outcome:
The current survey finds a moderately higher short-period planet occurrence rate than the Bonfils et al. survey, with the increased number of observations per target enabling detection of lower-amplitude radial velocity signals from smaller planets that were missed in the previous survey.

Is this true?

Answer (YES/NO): NO